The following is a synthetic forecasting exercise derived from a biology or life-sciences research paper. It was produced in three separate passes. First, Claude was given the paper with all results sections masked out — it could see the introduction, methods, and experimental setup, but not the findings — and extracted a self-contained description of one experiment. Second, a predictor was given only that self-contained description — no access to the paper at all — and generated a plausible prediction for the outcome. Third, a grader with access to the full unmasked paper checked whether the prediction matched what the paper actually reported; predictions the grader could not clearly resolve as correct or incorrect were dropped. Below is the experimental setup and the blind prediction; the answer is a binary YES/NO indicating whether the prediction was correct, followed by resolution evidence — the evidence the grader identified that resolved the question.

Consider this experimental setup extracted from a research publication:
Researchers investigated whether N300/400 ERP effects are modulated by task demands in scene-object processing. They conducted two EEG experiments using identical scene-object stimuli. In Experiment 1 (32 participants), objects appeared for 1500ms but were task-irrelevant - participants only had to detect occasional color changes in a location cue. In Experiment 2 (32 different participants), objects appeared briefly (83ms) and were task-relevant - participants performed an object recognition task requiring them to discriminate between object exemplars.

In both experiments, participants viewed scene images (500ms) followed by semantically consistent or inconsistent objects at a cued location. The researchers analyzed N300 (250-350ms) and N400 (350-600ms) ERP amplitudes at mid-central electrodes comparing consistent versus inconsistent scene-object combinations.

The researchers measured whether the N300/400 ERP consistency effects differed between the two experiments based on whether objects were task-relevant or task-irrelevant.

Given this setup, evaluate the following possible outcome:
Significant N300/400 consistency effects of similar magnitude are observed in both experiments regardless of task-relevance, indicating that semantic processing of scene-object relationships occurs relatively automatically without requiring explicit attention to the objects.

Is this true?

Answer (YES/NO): YES